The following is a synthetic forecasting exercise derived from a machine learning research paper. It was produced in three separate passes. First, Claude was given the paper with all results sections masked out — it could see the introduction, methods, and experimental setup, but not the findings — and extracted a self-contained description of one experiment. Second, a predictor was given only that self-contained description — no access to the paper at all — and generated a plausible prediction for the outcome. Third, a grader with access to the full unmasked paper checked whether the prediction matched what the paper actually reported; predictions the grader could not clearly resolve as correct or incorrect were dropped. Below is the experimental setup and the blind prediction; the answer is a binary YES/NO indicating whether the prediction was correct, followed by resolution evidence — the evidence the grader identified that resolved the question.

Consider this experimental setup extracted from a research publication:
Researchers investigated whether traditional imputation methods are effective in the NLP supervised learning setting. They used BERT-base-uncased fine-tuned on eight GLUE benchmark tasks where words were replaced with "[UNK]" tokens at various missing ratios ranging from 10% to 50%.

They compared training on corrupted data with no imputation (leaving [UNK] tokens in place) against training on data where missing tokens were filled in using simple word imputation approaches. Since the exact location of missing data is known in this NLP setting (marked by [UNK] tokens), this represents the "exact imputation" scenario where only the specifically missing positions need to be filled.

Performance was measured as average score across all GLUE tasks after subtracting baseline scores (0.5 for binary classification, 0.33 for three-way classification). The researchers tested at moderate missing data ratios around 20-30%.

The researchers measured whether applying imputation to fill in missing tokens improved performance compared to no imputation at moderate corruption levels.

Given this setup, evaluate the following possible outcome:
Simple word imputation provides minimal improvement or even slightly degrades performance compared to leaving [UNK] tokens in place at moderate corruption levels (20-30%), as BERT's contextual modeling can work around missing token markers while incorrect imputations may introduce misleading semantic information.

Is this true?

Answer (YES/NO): YES